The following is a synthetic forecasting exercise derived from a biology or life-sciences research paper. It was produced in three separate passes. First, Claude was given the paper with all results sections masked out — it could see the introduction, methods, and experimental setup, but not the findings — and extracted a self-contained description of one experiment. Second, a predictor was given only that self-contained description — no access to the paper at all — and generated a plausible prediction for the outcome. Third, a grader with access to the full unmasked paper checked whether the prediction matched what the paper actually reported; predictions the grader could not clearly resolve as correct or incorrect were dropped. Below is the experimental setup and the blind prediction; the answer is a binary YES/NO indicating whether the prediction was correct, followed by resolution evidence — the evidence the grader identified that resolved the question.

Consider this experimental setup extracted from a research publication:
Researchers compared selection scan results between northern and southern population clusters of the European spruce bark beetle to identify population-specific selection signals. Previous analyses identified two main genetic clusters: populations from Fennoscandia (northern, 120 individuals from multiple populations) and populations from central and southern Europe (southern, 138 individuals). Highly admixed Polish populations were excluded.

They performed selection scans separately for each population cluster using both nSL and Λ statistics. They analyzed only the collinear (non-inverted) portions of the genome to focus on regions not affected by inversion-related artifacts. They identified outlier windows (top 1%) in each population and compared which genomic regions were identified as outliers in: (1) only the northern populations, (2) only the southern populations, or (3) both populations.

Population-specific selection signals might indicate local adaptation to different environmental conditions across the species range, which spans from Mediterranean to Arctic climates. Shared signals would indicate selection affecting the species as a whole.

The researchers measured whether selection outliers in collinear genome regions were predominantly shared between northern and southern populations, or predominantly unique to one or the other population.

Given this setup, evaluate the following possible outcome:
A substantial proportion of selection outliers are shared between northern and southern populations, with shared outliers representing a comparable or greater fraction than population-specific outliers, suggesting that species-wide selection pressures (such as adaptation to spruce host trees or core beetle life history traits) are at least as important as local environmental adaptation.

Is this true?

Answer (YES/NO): YES